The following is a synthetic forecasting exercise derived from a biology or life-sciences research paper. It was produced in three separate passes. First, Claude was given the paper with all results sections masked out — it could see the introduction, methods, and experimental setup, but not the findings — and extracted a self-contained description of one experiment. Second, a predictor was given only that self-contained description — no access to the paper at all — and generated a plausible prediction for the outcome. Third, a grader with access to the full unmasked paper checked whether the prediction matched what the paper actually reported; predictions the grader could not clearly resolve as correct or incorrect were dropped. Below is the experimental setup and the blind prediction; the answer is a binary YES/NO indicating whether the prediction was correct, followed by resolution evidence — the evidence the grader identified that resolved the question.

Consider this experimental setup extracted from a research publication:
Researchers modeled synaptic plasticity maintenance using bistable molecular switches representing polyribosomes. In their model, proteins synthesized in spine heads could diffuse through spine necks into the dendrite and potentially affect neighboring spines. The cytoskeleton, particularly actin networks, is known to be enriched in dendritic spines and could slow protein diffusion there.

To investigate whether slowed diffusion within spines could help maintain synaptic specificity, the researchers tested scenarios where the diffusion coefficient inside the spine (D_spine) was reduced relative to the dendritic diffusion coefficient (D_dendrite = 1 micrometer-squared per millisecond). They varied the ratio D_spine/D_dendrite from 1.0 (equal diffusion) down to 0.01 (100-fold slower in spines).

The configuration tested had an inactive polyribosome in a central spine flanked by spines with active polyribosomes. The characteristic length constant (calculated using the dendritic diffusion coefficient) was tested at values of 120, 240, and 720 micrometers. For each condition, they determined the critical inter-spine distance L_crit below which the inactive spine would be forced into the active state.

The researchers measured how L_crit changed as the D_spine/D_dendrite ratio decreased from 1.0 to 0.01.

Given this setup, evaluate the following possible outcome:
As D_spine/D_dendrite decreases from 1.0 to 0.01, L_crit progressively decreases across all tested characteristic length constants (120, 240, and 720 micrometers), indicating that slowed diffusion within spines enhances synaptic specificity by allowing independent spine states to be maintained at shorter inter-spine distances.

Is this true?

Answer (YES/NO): NO